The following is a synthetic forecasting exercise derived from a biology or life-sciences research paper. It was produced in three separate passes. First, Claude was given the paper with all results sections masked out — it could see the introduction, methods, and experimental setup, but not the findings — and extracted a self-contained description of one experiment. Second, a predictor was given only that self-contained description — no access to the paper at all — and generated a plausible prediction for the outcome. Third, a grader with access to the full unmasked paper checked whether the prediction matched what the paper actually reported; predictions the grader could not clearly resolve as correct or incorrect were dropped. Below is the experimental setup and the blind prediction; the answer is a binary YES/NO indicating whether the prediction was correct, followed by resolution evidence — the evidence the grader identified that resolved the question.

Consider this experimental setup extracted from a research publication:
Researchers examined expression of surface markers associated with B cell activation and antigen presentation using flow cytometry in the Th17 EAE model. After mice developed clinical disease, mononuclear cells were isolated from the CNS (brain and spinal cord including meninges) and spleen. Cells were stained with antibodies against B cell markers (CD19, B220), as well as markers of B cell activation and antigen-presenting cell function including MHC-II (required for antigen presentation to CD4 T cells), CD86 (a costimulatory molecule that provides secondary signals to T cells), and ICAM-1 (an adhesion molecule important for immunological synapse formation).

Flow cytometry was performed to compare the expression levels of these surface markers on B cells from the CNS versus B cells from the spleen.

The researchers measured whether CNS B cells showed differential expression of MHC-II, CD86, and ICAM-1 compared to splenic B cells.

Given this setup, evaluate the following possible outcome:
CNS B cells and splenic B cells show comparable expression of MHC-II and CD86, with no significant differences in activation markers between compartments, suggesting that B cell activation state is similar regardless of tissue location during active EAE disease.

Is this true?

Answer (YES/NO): NO